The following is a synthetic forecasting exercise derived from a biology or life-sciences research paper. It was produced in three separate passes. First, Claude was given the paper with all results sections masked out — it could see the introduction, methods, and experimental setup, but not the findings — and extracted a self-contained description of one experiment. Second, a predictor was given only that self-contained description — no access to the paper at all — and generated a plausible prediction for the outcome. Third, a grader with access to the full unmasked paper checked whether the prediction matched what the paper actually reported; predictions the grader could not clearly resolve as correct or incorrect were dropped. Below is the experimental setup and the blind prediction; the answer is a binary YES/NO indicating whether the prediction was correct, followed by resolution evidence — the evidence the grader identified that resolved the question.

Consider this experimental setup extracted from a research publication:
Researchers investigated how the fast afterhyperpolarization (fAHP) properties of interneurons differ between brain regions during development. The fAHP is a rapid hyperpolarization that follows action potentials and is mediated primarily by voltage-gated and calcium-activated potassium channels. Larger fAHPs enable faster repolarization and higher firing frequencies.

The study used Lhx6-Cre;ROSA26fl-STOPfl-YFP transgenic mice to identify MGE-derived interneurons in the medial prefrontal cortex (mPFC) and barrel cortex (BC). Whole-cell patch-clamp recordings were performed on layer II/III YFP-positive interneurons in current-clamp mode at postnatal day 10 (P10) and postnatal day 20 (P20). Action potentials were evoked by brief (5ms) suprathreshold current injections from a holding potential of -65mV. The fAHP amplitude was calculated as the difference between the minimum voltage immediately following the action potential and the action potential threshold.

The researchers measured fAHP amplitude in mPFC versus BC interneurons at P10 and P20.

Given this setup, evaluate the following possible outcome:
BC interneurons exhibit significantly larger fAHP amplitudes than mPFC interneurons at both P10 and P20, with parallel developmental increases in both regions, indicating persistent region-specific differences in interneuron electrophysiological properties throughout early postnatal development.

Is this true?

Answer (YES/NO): NO